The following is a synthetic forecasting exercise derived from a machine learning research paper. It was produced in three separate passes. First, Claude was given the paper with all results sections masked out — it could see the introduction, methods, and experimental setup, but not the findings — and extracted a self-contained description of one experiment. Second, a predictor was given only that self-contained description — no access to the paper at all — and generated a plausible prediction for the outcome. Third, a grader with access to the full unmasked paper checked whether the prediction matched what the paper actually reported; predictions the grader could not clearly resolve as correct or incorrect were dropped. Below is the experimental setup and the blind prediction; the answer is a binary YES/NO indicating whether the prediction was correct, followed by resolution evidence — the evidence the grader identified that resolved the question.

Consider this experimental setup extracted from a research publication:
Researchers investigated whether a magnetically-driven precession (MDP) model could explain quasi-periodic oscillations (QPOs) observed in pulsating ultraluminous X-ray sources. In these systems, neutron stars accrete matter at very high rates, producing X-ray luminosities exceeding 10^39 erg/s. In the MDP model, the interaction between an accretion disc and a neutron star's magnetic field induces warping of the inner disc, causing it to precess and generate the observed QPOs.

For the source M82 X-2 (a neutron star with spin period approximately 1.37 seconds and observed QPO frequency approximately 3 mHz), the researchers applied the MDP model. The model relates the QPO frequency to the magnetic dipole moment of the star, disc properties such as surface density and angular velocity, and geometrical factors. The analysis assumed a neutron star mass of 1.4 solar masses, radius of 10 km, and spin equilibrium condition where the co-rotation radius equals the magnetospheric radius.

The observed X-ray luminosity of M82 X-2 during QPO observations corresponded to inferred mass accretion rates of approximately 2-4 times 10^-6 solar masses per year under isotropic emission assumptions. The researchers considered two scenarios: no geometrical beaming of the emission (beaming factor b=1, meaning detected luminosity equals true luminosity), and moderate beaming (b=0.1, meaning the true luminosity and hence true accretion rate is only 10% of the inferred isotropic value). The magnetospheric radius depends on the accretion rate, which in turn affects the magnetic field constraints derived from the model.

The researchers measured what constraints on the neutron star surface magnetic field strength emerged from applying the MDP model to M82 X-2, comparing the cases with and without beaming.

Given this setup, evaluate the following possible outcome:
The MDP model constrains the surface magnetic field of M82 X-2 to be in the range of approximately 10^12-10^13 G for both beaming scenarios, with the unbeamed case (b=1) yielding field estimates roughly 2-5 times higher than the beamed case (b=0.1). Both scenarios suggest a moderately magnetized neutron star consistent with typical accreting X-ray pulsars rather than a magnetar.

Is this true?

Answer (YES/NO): YES